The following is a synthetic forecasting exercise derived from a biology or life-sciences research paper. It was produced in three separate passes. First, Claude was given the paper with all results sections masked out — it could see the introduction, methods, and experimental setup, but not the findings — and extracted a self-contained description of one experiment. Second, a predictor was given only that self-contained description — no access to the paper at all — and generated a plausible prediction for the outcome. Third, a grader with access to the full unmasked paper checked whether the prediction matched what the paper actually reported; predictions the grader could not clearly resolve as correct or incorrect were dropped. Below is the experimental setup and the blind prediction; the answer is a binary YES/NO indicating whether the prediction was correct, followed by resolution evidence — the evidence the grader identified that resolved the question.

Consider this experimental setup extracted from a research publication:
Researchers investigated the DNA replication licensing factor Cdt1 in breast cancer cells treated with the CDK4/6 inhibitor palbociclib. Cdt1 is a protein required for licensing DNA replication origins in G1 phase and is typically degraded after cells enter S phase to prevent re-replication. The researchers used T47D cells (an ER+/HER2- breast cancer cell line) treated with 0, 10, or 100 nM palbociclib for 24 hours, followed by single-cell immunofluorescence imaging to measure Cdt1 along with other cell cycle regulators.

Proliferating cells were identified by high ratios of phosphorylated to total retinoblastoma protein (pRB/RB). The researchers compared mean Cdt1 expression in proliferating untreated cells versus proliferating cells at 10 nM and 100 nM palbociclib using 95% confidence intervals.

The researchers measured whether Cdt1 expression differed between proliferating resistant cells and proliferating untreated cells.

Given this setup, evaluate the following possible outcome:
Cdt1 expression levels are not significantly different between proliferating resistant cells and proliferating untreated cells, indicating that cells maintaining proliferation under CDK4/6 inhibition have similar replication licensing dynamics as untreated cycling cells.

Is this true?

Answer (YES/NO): NO